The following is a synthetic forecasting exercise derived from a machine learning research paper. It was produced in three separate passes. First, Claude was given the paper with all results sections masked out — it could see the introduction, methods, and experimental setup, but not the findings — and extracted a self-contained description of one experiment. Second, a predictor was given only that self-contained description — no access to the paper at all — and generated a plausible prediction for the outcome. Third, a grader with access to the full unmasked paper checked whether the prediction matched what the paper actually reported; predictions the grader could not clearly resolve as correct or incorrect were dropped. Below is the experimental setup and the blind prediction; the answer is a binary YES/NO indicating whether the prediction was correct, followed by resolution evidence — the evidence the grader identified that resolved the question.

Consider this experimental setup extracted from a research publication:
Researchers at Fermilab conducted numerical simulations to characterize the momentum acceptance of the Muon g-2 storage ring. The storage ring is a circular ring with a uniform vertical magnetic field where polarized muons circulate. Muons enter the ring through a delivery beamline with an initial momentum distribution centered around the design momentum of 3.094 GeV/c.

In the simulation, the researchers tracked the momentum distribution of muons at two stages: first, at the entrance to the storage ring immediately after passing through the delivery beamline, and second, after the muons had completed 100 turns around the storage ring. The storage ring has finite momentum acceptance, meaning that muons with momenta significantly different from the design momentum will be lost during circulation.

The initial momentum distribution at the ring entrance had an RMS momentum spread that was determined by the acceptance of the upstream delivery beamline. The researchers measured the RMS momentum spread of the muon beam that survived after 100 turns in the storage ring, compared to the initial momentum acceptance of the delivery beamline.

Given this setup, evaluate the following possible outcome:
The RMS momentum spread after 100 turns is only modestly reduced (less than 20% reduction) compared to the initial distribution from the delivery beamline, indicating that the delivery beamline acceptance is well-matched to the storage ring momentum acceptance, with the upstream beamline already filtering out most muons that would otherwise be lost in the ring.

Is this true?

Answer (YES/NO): NO